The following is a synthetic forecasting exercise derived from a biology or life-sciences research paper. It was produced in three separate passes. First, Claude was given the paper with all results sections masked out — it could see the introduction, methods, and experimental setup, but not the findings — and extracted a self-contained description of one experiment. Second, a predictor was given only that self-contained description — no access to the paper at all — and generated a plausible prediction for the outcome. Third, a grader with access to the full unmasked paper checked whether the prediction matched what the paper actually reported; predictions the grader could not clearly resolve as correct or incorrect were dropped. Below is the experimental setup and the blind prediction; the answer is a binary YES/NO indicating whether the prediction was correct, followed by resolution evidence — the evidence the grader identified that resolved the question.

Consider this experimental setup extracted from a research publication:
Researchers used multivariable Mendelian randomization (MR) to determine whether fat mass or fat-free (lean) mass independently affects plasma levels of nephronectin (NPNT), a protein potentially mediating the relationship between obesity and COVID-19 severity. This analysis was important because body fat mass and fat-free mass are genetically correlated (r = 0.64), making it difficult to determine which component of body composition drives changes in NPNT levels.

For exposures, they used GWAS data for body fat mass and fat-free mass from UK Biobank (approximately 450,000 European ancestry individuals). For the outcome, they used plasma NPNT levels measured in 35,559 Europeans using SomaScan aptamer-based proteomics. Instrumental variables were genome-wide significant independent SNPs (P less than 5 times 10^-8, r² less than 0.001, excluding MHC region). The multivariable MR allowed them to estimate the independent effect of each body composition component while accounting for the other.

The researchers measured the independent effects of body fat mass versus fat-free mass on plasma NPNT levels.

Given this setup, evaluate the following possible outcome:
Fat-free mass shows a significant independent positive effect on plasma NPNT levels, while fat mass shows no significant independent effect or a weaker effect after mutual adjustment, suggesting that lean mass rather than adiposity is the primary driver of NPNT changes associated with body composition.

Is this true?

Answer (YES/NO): NO